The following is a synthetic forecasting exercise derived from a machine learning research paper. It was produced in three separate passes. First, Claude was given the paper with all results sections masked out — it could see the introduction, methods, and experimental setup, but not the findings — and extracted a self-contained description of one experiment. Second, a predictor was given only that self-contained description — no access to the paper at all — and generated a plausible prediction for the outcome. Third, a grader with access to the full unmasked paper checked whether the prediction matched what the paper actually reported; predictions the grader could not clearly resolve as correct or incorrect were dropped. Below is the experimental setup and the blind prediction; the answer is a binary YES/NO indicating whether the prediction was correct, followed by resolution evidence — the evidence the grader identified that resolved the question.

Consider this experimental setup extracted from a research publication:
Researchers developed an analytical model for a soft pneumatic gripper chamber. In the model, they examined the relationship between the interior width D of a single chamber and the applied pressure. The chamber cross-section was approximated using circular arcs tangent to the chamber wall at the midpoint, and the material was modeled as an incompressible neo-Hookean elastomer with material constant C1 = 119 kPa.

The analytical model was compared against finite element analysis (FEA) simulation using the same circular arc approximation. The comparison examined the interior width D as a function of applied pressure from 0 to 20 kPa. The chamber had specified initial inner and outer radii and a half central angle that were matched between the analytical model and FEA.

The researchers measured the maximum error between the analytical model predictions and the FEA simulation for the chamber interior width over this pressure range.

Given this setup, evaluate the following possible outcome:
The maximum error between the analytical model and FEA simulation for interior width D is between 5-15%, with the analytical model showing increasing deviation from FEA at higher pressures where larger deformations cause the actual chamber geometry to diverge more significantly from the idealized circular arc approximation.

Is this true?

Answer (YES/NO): NO